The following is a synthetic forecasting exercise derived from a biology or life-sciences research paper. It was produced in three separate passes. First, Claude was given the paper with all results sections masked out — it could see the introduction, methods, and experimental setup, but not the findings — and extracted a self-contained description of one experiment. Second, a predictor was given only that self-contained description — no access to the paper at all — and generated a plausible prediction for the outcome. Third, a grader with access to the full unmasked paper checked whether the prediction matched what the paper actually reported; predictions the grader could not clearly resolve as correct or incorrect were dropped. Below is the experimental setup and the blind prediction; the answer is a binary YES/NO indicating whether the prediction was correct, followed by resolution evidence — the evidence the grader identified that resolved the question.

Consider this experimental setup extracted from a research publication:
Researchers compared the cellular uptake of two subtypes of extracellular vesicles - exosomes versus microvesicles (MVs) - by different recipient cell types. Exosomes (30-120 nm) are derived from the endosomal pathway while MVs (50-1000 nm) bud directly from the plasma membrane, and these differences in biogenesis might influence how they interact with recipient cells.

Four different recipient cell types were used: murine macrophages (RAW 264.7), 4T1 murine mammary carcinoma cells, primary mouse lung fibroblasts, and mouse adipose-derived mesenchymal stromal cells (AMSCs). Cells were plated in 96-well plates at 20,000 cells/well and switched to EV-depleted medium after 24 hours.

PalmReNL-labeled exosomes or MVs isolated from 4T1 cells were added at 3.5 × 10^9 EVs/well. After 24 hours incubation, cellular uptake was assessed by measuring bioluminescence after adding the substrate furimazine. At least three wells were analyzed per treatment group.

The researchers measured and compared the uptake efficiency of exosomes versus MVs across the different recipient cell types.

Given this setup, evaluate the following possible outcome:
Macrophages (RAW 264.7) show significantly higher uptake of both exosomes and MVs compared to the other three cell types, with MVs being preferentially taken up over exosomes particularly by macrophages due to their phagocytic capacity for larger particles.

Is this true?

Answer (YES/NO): NO